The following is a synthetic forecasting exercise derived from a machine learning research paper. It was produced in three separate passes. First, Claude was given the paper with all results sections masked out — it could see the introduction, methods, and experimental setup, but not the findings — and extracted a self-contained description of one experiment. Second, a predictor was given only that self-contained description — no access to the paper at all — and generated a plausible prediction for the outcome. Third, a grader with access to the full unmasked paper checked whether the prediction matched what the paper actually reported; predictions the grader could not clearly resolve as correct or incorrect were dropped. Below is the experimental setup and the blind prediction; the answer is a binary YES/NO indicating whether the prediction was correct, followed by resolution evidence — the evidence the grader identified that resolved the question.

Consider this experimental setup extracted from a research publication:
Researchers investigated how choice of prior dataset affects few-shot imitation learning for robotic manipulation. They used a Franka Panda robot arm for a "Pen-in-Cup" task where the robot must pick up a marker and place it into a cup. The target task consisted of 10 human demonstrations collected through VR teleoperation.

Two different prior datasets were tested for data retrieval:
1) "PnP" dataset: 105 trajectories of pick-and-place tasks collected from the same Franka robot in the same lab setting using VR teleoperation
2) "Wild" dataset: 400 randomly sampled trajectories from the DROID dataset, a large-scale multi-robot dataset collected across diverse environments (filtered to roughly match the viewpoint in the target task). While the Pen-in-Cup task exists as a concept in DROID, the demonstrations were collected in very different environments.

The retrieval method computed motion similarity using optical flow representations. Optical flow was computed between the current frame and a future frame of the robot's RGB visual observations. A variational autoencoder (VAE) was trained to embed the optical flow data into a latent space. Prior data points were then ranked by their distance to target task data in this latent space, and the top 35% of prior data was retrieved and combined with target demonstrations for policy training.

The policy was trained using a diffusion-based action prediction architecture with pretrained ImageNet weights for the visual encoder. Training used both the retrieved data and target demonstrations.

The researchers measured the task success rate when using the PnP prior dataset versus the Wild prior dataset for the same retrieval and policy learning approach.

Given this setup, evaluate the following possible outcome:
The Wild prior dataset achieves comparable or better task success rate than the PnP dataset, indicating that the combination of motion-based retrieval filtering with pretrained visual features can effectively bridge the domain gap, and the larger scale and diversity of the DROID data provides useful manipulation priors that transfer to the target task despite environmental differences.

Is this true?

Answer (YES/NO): NO